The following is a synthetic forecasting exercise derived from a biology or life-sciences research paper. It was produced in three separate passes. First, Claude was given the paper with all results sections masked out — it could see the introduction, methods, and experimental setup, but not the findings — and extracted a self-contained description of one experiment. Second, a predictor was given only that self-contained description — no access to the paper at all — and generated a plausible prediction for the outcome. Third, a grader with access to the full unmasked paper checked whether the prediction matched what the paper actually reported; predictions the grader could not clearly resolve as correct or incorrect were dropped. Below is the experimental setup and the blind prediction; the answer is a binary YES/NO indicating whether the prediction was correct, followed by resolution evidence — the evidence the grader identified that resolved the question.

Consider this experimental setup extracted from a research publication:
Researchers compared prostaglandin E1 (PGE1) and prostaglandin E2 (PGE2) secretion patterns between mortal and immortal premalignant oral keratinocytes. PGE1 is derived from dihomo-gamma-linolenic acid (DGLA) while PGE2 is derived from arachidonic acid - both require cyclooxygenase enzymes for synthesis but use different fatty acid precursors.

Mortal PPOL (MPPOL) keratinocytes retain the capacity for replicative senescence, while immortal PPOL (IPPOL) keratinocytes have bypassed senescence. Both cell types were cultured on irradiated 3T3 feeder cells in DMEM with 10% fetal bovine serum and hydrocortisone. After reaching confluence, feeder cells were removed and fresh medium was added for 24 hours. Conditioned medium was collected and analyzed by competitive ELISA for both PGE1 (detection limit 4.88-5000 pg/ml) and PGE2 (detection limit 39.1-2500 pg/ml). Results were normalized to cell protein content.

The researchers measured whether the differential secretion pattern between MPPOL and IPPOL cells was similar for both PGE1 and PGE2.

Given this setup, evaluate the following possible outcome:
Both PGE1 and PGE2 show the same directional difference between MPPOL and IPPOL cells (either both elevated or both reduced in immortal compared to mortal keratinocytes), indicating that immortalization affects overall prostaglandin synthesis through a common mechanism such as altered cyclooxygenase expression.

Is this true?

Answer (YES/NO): YES